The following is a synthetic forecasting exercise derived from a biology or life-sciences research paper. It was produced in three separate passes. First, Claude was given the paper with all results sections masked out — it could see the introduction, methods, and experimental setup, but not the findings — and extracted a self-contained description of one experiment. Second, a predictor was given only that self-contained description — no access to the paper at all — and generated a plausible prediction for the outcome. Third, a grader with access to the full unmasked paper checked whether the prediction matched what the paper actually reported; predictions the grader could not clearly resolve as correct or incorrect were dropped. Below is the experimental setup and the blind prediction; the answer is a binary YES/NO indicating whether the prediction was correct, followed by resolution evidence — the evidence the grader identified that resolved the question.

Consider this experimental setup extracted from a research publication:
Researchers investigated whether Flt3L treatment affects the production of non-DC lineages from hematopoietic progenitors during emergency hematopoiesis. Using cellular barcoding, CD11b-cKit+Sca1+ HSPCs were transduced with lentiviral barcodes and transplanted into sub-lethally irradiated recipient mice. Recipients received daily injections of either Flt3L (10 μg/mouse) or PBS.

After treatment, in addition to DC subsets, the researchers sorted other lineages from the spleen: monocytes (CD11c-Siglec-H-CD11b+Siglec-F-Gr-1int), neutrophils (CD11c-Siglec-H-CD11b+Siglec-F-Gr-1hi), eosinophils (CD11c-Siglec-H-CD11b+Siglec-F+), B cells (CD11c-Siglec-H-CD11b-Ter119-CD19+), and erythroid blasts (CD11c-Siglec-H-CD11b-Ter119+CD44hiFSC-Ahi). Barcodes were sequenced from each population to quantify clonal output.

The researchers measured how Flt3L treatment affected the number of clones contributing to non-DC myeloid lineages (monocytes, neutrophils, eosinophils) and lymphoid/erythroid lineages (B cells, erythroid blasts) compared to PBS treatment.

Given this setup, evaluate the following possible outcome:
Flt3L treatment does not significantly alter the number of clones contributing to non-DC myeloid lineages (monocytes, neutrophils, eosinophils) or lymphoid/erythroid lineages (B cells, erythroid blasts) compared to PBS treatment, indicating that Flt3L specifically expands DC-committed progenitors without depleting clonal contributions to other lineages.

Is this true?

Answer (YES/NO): YES